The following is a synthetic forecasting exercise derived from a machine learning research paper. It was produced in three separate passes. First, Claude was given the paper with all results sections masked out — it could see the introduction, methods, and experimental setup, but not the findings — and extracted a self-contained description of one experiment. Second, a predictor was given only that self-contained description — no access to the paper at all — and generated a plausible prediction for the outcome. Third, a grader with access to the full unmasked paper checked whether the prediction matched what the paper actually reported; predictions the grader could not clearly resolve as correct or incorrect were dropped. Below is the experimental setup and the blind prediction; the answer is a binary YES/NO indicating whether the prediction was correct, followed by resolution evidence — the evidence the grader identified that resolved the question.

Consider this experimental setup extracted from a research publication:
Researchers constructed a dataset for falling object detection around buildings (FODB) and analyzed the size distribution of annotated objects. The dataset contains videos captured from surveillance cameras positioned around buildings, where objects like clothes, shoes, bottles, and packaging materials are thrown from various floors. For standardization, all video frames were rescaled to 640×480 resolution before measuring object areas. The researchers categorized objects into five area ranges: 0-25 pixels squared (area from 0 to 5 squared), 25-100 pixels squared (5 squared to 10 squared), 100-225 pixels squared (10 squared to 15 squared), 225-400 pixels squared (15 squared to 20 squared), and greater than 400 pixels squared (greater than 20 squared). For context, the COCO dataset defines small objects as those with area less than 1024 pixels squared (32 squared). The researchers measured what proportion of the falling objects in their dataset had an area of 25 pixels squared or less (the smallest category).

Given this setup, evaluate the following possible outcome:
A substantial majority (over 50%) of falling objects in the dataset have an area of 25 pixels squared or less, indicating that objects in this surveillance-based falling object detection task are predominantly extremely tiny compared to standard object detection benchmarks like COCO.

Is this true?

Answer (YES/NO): YES